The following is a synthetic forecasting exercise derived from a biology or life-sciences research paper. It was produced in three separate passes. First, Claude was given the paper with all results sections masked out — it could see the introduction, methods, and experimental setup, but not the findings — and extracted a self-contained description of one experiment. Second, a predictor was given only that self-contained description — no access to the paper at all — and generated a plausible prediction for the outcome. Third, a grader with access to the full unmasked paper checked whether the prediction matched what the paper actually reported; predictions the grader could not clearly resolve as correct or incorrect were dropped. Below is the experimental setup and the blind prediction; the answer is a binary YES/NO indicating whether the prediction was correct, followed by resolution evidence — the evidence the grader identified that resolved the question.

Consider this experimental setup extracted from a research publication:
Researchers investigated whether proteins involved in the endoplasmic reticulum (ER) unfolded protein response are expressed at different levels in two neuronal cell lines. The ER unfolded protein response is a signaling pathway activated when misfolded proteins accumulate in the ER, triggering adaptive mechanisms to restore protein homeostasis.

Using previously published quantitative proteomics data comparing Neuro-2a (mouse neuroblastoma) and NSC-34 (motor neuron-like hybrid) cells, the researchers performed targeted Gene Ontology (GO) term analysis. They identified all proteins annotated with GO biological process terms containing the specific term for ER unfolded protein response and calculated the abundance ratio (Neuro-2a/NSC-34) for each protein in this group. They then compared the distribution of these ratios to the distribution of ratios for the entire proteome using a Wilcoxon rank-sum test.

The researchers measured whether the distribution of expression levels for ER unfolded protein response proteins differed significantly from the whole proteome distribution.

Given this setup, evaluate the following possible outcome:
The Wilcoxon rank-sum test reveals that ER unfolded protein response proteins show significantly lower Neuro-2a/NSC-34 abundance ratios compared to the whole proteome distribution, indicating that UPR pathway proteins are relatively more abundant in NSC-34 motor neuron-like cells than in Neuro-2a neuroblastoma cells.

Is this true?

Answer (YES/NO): YES